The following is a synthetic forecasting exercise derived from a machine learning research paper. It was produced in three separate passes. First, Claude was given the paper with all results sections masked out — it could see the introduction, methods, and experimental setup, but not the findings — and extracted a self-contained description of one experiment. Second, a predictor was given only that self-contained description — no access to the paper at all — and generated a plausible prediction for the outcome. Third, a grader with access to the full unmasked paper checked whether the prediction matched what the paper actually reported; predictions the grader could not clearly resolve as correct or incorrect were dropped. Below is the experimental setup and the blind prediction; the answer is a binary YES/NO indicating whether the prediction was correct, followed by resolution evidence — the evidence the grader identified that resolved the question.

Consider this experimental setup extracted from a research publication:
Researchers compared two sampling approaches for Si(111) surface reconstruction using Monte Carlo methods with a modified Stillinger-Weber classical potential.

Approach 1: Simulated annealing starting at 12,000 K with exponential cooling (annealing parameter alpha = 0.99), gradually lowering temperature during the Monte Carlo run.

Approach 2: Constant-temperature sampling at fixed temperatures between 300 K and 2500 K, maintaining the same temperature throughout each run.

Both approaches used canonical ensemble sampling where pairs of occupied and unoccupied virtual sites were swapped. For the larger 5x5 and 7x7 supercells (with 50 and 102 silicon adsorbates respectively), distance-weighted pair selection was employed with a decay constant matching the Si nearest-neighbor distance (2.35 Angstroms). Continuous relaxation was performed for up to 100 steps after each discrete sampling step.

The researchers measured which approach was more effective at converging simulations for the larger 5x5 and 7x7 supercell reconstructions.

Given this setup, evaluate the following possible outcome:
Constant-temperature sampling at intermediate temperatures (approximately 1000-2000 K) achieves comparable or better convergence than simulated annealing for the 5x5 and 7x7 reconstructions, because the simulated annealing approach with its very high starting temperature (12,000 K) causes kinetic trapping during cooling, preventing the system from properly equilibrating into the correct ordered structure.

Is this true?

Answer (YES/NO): NO